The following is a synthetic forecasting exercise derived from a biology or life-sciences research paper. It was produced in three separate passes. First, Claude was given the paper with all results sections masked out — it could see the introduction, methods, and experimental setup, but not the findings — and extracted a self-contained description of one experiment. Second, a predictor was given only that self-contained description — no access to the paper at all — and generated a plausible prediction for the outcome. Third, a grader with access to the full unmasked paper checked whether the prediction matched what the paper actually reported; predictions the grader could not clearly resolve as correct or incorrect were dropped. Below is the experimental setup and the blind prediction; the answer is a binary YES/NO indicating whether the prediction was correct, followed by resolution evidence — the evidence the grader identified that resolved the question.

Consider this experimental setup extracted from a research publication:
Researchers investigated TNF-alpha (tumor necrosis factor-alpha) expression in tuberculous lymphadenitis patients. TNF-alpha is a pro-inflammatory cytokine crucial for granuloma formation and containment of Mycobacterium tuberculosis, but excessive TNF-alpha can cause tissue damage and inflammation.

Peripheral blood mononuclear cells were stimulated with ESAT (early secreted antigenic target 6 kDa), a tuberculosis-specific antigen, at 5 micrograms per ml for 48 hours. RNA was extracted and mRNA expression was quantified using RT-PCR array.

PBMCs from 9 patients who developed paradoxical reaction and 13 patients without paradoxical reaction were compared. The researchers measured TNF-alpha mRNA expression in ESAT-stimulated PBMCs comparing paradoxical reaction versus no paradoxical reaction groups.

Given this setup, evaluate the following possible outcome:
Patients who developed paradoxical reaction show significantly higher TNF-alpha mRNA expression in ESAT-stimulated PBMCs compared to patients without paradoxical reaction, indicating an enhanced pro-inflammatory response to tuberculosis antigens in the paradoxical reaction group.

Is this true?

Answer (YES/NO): NO